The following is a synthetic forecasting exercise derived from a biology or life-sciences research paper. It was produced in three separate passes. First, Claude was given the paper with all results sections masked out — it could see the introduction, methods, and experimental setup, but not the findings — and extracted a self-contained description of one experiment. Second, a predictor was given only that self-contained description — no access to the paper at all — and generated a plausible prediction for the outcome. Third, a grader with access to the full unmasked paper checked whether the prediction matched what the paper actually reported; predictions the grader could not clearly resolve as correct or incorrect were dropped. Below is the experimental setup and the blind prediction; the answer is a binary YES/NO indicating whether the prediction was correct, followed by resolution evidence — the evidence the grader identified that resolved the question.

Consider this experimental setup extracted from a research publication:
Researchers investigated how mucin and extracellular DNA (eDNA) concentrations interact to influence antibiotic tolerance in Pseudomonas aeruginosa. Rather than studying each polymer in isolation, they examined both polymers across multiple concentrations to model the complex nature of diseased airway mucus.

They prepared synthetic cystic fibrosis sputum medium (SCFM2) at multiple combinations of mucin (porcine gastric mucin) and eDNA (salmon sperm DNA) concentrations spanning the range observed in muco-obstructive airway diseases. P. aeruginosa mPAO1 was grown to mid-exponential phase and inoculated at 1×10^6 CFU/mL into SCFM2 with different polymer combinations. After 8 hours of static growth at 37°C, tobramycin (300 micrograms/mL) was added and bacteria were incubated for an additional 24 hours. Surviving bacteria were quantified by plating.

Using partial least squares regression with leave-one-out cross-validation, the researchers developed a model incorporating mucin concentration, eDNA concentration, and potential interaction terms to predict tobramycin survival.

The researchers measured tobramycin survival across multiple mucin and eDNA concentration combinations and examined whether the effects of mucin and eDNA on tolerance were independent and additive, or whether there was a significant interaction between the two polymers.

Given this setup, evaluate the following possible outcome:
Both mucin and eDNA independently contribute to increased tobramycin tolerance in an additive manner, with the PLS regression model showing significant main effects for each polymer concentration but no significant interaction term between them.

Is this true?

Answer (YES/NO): NO